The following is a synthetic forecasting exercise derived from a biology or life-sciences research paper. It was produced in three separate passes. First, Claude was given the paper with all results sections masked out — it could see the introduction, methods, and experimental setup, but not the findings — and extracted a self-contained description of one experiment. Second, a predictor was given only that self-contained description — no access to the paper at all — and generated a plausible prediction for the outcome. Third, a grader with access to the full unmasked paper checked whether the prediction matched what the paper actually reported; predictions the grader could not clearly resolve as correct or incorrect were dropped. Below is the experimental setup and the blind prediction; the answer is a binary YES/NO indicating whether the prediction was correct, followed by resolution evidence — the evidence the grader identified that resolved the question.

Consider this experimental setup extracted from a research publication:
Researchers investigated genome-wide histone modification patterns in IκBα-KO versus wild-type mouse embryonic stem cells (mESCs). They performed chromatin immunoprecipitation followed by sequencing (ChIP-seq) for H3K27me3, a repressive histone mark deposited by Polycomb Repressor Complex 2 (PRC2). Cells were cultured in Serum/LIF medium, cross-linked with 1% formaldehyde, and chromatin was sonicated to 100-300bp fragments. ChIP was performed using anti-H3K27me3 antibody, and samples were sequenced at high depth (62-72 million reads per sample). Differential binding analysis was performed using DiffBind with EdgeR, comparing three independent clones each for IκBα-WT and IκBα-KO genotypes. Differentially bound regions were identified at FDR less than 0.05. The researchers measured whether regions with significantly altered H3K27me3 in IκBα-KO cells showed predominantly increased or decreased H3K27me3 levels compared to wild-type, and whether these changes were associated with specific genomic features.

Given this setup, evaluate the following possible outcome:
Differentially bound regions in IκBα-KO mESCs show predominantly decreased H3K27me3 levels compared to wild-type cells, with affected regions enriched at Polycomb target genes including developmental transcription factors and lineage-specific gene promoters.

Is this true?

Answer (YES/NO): NO